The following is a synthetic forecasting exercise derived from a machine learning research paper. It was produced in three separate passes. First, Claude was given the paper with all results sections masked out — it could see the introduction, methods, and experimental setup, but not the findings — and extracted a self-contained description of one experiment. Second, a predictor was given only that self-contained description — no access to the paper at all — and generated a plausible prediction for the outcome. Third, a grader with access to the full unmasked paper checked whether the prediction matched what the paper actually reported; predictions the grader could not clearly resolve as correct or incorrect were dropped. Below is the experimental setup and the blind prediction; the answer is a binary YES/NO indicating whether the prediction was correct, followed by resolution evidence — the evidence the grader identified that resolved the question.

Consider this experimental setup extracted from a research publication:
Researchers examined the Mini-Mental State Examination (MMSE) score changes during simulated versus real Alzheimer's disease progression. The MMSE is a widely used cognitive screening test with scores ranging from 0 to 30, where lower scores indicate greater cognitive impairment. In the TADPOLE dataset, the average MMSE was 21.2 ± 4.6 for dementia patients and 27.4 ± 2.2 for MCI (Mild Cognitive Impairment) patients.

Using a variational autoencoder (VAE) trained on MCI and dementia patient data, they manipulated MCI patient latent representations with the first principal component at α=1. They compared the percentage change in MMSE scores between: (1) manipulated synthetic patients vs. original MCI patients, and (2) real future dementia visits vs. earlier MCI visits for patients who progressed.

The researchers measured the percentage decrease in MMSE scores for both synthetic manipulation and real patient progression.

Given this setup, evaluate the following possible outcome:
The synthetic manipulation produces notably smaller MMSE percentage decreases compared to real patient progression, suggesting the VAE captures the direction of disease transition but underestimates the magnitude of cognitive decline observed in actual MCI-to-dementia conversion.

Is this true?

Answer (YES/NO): NO